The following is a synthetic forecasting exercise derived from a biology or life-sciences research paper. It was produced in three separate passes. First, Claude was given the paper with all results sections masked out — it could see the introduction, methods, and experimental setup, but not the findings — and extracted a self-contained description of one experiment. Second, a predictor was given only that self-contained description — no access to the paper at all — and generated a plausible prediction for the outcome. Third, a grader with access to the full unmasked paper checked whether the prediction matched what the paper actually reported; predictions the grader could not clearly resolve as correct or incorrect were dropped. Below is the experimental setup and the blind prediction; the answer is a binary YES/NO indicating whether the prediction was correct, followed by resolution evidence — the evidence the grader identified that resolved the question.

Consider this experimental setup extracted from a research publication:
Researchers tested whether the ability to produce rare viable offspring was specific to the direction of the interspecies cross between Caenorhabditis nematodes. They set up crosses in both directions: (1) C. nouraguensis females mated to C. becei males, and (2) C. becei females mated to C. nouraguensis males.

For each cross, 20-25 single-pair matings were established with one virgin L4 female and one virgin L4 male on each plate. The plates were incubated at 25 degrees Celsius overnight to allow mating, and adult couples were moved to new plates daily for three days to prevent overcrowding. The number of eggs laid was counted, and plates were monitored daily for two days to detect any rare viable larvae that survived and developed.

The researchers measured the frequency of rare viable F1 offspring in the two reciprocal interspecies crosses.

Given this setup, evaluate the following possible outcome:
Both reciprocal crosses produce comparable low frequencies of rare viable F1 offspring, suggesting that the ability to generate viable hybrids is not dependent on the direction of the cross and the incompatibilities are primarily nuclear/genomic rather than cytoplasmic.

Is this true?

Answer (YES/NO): NO